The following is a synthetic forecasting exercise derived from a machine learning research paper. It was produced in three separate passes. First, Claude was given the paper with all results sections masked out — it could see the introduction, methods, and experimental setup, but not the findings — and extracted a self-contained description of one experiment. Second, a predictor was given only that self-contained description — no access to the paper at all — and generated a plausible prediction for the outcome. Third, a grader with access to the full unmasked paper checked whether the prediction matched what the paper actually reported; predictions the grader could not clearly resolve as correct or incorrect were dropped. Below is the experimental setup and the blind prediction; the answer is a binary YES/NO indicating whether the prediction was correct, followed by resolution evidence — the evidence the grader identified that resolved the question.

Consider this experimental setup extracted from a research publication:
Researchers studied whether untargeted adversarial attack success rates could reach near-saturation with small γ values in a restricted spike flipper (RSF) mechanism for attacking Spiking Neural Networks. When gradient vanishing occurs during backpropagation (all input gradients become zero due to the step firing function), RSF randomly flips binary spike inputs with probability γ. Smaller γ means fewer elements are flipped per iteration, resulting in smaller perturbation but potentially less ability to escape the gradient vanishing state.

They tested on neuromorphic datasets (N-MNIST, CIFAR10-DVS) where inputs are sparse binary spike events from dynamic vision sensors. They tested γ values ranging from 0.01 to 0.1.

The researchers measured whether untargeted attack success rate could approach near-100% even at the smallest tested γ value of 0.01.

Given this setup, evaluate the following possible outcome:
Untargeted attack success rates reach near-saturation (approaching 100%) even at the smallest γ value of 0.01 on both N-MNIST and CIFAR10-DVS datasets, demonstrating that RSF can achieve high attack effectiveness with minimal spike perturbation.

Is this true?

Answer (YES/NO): YES